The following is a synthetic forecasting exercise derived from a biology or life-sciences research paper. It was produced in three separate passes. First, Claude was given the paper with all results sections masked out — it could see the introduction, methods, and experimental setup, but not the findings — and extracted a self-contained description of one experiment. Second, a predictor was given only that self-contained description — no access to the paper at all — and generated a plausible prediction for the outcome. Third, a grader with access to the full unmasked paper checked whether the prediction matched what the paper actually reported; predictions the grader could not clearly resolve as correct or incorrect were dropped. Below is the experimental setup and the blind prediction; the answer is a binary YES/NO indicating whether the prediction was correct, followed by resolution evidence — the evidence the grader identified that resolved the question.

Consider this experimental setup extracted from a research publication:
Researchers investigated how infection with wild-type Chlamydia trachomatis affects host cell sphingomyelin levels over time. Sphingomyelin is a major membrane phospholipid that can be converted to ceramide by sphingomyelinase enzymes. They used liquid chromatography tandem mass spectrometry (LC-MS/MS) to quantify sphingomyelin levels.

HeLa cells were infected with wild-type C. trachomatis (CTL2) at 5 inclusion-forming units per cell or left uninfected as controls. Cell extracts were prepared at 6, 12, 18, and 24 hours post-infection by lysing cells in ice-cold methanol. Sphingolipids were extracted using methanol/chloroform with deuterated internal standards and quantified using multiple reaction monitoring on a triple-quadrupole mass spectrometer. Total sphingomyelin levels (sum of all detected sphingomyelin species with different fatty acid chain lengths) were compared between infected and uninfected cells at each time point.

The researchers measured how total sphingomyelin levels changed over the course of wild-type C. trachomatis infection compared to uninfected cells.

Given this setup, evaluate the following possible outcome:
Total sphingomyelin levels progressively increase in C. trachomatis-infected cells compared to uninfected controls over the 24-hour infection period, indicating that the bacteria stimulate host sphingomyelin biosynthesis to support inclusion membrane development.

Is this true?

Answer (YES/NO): NO